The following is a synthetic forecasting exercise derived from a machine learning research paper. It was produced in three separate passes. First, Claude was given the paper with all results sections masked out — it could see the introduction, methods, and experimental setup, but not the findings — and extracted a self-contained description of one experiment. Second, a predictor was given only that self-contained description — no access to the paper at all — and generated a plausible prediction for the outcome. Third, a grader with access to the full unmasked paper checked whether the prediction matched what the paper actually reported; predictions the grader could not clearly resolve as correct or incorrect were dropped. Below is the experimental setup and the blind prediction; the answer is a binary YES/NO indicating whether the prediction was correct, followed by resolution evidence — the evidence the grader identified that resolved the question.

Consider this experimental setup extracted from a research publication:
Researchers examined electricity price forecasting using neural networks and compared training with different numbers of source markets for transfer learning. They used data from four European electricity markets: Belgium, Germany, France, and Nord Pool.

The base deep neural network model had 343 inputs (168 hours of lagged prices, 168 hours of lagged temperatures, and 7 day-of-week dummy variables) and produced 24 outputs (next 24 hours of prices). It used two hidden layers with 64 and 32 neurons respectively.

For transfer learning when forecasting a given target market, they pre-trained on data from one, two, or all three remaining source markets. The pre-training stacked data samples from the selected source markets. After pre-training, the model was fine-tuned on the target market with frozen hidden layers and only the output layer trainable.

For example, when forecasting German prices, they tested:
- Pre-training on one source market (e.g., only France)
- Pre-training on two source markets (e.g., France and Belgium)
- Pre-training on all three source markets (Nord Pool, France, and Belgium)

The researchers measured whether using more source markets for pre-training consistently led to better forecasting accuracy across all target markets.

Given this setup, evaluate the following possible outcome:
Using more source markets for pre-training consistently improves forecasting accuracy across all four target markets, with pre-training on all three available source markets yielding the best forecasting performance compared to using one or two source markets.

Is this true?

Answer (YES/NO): NO